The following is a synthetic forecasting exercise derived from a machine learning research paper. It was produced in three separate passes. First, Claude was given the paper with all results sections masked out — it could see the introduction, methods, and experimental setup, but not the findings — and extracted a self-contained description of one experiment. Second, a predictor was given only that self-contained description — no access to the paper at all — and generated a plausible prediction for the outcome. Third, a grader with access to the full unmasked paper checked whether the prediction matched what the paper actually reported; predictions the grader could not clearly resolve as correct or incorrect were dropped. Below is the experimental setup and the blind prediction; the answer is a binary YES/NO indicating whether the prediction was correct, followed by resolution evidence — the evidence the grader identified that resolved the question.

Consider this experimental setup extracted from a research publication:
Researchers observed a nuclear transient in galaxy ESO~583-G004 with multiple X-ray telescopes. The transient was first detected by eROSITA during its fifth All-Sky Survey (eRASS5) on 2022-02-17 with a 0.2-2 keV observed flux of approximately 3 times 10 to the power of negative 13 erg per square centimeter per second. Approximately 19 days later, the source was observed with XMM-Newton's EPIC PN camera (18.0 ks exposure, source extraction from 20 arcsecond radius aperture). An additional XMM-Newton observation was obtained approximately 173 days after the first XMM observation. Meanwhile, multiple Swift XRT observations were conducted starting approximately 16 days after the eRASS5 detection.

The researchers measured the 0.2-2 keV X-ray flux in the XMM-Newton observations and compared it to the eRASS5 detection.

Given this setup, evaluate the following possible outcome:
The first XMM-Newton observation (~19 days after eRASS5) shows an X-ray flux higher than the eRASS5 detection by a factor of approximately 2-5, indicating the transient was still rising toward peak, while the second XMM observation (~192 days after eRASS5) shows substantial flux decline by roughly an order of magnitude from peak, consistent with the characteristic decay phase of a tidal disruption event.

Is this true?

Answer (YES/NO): NO